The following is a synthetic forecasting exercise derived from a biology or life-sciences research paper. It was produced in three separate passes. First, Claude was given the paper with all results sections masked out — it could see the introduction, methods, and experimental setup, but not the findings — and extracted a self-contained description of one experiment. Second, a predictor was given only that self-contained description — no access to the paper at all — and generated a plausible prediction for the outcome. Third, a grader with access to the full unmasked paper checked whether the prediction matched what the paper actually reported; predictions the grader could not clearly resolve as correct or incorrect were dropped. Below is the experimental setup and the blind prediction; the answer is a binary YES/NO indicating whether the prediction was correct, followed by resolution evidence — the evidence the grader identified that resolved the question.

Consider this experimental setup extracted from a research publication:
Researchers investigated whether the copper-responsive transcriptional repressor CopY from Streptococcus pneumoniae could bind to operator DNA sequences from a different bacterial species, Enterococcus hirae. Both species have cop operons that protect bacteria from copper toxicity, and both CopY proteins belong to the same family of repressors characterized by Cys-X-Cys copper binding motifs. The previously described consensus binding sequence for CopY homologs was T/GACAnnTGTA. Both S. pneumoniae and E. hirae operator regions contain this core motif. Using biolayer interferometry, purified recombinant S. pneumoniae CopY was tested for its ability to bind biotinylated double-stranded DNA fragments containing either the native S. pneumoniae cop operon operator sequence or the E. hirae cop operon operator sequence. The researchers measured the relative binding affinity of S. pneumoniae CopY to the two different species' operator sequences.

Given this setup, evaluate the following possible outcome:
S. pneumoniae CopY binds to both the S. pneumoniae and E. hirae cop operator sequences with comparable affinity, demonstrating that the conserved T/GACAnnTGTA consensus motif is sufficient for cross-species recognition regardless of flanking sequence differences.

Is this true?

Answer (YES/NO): NO